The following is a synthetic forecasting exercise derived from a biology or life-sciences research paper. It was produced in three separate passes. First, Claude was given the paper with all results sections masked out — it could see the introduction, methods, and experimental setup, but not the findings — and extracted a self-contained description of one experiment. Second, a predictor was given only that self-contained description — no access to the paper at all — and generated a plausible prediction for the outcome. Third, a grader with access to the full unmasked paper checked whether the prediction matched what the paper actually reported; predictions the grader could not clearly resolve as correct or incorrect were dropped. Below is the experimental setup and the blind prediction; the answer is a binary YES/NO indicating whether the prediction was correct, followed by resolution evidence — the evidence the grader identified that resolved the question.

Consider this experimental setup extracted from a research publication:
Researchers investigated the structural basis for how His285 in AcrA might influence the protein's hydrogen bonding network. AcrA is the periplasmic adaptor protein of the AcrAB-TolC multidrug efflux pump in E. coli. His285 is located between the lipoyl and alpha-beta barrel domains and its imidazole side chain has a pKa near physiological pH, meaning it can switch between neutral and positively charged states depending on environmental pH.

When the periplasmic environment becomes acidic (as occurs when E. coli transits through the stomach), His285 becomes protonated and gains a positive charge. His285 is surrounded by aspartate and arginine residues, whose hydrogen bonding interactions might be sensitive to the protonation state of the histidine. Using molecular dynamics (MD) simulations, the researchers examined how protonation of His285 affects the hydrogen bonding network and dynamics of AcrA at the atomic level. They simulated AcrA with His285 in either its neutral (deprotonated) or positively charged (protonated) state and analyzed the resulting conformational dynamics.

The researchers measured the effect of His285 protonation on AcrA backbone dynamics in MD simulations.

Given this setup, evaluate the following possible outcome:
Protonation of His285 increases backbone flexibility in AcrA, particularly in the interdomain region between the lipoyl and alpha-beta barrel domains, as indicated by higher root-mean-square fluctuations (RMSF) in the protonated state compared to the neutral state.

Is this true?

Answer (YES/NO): NO